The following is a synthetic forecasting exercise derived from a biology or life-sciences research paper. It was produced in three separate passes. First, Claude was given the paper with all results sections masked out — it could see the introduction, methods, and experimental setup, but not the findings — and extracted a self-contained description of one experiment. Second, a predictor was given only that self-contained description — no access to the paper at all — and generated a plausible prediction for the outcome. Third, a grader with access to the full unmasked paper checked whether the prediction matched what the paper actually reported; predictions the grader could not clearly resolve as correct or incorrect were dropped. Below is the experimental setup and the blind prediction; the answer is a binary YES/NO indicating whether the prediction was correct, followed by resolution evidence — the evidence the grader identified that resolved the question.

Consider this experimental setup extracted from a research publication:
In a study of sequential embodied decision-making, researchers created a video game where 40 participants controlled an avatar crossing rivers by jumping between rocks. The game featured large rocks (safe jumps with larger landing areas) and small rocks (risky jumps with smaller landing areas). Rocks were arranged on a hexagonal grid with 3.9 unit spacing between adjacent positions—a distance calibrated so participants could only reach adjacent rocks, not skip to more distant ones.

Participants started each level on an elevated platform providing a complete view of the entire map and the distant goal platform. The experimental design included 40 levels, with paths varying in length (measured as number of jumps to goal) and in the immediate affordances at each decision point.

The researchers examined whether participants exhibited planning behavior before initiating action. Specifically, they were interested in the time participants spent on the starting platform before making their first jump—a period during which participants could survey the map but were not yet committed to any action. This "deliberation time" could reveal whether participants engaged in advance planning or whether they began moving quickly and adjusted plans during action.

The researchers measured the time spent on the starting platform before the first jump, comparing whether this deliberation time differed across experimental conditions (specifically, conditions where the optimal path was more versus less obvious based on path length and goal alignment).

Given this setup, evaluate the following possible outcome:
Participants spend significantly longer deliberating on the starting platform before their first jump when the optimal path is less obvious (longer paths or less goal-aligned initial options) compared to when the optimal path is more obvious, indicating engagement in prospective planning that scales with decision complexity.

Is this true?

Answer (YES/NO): NO